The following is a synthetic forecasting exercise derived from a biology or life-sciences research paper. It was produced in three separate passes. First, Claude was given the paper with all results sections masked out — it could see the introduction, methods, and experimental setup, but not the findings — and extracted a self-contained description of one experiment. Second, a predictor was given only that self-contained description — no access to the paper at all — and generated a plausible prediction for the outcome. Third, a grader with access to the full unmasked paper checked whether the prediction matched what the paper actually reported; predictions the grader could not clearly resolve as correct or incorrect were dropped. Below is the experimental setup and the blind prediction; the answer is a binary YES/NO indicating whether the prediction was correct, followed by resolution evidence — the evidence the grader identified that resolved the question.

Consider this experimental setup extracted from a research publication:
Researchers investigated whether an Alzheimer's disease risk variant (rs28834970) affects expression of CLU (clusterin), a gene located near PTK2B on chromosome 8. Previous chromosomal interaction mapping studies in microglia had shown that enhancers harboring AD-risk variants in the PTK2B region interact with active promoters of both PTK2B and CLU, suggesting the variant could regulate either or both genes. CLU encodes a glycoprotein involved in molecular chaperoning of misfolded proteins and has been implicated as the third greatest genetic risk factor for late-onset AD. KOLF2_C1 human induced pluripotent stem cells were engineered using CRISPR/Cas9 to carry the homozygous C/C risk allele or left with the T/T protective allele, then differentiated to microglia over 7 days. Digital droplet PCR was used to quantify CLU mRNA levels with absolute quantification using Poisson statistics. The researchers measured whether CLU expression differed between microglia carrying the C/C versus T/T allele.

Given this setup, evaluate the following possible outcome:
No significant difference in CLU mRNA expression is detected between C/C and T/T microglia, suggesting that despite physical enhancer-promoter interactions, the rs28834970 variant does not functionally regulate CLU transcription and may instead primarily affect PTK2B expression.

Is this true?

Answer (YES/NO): YES